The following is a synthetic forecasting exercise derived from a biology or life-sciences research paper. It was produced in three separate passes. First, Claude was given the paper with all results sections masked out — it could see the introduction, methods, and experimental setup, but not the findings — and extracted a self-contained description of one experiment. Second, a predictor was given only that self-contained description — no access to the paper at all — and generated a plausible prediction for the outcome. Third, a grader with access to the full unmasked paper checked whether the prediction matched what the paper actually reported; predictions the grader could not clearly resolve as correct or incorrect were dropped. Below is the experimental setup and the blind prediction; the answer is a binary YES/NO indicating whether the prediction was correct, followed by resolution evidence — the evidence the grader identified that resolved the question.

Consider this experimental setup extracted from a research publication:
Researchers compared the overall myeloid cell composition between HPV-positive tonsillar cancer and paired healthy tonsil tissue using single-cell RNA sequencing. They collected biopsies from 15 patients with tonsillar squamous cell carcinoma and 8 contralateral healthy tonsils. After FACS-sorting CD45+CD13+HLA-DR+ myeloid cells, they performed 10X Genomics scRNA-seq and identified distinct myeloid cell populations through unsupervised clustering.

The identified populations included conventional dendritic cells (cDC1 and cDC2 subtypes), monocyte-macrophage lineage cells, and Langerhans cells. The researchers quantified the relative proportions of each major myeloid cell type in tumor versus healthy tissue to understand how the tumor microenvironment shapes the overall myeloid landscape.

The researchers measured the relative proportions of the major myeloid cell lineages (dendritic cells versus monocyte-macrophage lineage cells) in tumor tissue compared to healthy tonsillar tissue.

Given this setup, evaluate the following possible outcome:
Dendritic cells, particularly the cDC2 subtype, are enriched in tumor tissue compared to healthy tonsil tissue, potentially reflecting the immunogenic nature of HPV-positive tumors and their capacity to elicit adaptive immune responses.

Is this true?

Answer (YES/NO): NO